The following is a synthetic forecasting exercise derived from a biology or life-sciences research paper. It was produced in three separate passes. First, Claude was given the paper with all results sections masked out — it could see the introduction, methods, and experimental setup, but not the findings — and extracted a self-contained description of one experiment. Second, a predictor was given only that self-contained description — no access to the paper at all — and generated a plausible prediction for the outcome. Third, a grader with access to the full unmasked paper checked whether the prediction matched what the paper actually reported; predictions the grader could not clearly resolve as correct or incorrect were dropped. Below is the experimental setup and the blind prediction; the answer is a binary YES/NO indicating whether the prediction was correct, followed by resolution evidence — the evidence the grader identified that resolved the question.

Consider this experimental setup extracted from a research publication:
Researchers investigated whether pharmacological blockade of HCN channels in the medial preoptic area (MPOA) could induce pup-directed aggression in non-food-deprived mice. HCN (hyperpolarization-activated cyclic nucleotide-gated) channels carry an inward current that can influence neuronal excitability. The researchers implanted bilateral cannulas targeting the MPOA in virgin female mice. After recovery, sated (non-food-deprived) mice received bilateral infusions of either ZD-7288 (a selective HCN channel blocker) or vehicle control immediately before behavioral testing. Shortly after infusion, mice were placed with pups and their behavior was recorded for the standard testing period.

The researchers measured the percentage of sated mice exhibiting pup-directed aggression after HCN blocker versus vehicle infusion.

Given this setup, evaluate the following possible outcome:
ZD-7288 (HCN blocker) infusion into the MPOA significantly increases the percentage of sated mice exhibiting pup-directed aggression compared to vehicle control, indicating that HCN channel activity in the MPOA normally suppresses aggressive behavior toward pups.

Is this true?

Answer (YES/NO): YES